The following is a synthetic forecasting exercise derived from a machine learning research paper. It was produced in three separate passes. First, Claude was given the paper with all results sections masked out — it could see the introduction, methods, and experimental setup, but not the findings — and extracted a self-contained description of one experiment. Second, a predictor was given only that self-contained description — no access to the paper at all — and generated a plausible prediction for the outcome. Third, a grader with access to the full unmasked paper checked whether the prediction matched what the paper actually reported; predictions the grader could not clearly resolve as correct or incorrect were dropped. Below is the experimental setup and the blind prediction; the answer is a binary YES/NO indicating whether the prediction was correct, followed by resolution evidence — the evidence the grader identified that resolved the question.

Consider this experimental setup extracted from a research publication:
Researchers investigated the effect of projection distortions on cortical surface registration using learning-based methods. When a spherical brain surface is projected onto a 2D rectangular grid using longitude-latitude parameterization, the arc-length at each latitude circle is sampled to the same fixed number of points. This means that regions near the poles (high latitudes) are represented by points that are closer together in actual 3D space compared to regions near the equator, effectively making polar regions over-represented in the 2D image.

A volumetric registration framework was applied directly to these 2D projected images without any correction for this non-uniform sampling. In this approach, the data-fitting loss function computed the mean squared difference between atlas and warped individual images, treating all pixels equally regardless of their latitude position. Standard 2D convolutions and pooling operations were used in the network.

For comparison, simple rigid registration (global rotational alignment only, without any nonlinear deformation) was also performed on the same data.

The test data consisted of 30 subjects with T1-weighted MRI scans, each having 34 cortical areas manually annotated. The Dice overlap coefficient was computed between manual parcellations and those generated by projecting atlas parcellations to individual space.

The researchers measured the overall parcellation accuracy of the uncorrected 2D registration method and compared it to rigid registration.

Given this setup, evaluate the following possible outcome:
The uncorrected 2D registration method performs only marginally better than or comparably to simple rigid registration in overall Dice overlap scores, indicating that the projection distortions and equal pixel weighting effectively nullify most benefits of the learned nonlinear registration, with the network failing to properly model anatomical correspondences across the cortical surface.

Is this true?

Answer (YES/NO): NO